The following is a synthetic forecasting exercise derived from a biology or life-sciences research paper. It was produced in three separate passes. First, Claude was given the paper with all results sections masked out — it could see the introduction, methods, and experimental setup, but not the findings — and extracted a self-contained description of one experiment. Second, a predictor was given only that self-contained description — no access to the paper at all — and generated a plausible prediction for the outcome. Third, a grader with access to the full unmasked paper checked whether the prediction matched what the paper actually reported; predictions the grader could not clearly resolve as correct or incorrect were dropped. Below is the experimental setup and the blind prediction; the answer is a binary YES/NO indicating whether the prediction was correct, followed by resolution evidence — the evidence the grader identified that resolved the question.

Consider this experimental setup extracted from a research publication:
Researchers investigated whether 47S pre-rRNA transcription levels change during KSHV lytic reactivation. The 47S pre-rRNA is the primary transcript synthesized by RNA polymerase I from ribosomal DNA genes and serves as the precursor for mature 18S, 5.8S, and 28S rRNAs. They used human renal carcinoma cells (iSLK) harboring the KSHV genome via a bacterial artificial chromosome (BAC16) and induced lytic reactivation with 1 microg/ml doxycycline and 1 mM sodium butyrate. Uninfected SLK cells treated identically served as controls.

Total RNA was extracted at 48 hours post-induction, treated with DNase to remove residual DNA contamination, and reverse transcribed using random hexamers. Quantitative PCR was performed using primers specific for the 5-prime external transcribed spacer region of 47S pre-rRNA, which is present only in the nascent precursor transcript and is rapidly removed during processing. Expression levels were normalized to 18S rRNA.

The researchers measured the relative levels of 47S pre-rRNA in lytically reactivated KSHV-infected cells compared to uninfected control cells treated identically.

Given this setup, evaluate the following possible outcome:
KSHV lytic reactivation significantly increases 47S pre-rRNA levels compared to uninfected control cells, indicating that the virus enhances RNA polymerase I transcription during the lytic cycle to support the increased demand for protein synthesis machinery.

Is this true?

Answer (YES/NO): NO